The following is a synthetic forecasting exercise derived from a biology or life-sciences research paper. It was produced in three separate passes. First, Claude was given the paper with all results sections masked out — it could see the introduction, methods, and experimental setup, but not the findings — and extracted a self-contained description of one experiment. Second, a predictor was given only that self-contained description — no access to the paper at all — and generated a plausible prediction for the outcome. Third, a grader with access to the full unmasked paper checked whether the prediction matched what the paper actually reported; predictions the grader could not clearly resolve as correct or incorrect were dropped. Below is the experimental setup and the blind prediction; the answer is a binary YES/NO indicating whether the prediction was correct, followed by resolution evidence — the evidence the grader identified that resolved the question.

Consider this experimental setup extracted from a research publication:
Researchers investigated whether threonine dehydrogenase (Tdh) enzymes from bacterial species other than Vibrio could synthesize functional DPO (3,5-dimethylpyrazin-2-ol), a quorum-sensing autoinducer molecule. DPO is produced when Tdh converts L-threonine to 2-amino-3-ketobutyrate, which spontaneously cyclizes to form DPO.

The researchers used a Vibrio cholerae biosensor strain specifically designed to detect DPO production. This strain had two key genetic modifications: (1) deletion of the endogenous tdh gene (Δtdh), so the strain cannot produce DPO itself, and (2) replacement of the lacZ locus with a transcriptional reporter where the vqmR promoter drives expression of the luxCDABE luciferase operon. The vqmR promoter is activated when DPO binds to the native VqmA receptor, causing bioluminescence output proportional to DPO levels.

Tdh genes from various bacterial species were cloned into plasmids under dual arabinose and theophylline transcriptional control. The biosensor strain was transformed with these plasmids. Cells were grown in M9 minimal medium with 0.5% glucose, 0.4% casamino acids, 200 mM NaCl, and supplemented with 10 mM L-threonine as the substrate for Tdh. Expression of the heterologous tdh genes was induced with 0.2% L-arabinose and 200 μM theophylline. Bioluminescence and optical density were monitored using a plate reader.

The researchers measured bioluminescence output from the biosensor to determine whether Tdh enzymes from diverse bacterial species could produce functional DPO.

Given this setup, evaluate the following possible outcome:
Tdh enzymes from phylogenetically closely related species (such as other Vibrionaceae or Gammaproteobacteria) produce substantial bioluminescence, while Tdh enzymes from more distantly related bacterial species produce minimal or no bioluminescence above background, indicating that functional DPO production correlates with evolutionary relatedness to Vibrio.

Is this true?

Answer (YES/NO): NO